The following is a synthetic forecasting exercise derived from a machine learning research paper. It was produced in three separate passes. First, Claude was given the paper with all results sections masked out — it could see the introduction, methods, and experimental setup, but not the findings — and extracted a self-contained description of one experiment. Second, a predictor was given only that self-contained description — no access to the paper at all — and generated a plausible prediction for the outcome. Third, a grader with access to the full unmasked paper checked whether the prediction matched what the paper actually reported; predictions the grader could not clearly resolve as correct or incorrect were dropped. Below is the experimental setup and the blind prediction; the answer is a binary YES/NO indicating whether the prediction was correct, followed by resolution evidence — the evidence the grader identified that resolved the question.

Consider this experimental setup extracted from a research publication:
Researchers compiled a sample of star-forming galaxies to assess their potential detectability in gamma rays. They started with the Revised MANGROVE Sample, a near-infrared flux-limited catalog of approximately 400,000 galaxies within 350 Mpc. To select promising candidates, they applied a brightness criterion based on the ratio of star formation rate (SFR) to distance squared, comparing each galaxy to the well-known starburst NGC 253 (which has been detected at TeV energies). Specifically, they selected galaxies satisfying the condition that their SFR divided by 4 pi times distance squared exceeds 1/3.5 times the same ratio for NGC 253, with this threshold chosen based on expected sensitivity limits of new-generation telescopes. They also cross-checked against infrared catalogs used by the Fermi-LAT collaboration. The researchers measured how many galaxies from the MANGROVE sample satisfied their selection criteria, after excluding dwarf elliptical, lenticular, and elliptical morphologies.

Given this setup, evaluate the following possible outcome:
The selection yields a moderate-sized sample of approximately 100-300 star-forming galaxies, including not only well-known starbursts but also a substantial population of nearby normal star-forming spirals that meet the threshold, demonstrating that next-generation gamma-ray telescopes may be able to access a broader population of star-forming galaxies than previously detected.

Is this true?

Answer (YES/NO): NO